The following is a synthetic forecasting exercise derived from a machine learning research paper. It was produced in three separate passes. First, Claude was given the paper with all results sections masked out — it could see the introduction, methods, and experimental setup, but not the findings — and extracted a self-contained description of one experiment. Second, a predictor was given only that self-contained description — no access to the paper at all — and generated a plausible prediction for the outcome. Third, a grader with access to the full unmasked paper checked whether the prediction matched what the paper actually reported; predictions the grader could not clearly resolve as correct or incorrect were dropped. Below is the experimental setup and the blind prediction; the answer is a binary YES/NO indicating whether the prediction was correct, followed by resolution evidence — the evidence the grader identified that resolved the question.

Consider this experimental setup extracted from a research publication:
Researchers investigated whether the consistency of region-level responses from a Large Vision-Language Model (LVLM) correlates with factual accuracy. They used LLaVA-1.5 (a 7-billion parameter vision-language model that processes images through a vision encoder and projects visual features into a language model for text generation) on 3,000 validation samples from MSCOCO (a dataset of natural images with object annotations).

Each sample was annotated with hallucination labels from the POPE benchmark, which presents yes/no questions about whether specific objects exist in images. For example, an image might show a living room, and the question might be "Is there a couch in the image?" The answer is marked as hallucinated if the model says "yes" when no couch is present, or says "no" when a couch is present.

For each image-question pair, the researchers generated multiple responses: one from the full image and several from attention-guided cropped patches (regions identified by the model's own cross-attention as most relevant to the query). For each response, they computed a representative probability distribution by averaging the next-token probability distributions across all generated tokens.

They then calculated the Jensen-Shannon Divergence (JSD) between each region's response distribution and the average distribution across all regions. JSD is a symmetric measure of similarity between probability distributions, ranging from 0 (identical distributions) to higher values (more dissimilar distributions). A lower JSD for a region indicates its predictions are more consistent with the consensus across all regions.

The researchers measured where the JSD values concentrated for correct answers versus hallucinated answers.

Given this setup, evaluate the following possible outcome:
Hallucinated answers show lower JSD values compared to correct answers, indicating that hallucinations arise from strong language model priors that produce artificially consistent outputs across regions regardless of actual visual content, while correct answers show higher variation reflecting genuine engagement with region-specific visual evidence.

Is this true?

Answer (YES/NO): NO